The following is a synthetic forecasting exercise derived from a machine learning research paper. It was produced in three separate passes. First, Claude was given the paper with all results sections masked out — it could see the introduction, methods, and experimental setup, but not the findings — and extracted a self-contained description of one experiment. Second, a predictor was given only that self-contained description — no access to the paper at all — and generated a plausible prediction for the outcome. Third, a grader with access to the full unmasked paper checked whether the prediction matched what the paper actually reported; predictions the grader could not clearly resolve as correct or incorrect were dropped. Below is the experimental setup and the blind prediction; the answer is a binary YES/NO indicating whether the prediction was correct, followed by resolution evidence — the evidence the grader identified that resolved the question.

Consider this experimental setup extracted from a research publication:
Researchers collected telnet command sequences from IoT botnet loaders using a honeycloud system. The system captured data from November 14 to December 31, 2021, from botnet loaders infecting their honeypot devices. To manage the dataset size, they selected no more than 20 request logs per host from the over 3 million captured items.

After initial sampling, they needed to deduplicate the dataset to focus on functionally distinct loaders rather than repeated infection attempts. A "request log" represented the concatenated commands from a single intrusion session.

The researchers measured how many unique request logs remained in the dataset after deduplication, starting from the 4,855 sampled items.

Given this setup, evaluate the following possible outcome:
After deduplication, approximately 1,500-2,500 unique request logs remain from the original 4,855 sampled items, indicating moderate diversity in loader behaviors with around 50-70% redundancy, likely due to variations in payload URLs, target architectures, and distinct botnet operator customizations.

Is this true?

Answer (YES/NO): NO